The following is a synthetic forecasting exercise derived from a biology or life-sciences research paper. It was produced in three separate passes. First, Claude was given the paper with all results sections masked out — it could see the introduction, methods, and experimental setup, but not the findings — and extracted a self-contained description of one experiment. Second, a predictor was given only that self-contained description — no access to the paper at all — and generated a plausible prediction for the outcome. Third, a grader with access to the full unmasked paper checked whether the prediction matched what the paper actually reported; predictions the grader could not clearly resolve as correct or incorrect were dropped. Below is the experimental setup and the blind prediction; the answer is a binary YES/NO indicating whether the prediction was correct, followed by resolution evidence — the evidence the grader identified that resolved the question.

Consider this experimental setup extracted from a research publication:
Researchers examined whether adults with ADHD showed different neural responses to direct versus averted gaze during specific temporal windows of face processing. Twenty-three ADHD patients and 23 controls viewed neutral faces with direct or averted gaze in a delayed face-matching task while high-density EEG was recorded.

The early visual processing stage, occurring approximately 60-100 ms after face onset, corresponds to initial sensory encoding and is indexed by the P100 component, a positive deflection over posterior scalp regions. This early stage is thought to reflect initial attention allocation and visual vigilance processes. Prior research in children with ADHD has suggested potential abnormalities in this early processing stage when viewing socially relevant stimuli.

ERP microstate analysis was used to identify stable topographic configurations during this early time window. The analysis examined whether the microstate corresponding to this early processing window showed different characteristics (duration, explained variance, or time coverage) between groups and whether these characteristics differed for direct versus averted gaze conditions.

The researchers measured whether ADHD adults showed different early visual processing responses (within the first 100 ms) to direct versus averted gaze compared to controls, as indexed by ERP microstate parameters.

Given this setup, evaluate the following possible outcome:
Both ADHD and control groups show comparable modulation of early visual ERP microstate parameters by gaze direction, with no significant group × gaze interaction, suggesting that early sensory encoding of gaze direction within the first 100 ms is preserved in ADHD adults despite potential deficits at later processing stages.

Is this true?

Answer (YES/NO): YES